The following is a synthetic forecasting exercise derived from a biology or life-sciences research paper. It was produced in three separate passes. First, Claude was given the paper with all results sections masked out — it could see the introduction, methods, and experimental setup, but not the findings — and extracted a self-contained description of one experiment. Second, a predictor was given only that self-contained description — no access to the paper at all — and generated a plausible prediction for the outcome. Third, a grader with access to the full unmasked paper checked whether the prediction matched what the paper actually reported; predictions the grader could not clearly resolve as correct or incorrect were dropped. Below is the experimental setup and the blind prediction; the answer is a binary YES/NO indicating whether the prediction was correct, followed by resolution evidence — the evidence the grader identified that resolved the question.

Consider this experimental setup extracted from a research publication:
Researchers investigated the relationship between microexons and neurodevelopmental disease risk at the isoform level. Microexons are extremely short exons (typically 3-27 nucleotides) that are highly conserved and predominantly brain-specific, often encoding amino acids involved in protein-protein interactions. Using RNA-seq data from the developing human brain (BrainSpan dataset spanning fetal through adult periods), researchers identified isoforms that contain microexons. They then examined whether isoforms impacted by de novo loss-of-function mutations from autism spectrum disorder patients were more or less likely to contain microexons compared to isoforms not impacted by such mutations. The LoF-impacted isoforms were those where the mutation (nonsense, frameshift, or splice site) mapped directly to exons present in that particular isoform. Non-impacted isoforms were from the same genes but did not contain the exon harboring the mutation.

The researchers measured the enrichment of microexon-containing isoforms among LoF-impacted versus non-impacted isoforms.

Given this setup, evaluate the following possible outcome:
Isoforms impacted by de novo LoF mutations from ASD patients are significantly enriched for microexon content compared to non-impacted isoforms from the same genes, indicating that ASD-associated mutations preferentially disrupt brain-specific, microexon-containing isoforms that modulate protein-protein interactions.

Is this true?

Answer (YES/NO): YES